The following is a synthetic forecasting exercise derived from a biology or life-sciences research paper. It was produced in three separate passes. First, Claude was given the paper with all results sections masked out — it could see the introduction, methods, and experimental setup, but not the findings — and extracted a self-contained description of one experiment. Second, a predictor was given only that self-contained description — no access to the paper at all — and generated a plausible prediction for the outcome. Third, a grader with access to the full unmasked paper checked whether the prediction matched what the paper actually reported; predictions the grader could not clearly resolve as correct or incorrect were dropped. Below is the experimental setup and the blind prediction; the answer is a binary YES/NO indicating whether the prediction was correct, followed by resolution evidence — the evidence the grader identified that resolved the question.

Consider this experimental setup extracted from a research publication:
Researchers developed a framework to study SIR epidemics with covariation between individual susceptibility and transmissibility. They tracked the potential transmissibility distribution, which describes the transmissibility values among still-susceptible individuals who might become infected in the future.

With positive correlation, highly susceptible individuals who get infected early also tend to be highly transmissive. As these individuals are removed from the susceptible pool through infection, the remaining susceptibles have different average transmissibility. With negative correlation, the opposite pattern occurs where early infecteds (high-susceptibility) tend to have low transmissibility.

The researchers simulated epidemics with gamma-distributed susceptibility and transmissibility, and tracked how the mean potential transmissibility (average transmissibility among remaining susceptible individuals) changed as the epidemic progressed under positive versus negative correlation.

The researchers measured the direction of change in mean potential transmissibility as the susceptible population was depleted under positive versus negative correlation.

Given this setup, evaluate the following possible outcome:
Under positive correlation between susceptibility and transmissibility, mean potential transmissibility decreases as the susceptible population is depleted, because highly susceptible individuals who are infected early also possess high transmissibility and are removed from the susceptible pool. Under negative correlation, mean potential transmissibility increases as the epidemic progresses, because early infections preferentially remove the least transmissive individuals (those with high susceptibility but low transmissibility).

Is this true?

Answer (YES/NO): YES